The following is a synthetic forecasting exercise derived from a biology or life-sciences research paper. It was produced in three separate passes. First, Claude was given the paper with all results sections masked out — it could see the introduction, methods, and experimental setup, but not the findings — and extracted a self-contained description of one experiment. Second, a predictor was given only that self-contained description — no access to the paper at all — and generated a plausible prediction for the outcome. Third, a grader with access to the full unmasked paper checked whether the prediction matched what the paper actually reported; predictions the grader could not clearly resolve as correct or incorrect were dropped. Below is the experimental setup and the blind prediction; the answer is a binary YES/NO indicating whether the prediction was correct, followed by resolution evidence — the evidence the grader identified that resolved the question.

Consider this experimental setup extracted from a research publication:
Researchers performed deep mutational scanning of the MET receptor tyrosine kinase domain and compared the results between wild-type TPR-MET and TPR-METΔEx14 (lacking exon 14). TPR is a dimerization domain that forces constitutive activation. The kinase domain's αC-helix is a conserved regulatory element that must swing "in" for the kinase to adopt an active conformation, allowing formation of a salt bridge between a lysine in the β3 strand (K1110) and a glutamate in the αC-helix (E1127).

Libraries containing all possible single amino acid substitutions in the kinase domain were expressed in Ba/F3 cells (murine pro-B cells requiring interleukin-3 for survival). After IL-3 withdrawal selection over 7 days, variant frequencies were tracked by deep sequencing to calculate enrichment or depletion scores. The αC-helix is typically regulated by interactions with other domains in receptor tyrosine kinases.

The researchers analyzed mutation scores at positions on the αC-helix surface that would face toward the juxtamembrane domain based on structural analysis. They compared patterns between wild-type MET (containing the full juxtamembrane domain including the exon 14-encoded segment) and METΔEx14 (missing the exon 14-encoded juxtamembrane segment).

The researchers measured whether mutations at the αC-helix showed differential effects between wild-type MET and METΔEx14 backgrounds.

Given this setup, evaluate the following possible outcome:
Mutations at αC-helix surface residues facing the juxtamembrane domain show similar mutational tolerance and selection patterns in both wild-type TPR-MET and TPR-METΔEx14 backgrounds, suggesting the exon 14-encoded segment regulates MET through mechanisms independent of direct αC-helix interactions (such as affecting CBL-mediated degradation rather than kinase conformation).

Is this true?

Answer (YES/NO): NO